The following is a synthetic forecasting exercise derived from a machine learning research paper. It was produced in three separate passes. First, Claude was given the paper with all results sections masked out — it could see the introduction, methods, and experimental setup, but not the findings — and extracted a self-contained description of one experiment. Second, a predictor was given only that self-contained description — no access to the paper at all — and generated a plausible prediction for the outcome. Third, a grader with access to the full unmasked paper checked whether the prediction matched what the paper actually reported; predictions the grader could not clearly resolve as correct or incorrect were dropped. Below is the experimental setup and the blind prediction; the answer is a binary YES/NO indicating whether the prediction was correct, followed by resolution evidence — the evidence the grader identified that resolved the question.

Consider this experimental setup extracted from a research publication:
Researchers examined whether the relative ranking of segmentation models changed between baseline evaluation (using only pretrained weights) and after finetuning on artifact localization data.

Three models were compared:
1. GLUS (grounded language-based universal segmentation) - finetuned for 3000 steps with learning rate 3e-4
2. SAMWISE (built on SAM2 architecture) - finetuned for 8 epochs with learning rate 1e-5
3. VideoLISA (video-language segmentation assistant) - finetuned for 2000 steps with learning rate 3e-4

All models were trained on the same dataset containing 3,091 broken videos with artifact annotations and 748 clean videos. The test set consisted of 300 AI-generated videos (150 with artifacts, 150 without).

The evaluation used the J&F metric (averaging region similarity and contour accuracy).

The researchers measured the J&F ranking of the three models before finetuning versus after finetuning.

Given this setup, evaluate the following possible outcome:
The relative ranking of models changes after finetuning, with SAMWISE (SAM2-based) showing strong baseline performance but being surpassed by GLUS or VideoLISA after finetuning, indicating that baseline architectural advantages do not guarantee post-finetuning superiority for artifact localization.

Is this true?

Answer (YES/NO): NO